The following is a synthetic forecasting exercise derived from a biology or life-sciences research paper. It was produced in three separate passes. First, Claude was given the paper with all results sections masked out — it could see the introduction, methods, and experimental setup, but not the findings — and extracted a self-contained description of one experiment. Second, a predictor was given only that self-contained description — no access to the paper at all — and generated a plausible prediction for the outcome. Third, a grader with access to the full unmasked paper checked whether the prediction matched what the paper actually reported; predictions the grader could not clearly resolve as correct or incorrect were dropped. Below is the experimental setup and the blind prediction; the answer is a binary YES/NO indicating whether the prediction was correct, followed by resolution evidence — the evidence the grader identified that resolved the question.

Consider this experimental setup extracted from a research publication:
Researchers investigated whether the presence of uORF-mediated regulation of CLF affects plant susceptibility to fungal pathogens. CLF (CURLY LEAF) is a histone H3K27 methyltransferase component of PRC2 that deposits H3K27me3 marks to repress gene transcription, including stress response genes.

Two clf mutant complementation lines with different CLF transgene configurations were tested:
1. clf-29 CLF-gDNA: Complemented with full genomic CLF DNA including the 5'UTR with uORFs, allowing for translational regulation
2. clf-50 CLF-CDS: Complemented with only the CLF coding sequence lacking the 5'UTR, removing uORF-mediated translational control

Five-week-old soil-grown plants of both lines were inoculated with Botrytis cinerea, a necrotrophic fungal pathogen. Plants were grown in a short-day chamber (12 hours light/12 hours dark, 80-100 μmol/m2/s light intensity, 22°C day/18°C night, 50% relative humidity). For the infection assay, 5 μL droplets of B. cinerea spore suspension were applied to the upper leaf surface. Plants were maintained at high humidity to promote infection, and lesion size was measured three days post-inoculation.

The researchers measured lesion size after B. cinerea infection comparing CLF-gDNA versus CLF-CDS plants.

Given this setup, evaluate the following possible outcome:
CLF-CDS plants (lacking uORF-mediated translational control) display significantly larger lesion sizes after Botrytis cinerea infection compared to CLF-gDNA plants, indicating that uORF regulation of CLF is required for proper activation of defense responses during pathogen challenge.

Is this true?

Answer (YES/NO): YES